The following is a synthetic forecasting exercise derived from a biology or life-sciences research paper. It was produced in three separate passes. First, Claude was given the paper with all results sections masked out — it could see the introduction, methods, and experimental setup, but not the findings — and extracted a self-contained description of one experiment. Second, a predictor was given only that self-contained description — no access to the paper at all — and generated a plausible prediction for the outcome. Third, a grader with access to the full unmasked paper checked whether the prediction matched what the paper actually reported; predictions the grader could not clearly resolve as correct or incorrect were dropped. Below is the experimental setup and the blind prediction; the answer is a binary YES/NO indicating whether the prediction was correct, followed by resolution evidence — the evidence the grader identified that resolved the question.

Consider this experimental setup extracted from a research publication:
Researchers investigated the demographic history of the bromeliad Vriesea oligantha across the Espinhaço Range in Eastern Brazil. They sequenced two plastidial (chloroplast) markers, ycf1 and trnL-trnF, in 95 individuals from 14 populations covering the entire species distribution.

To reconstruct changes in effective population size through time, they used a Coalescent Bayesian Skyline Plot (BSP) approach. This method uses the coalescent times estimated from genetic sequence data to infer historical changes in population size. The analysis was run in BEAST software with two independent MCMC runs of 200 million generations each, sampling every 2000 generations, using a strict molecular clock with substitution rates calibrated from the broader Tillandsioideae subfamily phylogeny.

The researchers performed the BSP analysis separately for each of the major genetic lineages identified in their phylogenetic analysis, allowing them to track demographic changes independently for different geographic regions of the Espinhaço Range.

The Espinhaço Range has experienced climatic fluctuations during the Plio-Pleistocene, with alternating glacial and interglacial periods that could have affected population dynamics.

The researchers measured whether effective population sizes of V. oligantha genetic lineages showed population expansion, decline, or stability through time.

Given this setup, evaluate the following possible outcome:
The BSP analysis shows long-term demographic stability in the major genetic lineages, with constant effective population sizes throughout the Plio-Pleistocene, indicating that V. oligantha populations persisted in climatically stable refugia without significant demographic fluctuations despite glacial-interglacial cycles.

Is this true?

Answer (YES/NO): NO